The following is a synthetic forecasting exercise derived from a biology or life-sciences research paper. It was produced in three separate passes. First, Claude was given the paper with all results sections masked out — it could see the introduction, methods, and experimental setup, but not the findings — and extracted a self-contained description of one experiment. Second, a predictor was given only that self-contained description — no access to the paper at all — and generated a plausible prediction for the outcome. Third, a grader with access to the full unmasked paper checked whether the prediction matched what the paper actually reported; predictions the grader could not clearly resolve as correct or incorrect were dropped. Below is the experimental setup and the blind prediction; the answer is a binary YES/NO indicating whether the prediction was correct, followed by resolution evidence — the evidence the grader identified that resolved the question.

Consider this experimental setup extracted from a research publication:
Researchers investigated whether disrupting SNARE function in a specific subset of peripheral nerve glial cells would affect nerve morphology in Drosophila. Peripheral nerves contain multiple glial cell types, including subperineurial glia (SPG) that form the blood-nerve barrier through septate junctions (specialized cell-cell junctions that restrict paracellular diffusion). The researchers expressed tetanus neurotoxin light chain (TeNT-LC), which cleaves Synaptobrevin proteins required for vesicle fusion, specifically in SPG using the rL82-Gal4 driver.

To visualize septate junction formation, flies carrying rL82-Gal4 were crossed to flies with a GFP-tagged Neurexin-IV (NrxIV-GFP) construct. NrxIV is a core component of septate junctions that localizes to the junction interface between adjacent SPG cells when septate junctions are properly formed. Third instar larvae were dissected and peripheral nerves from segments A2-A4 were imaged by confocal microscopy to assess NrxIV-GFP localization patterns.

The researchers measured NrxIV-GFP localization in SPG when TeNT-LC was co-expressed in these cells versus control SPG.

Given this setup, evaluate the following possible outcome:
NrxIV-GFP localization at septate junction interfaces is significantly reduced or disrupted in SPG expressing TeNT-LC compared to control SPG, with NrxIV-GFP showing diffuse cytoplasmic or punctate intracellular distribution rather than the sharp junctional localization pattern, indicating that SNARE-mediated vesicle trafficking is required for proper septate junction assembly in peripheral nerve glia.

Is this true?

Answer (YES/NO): YES